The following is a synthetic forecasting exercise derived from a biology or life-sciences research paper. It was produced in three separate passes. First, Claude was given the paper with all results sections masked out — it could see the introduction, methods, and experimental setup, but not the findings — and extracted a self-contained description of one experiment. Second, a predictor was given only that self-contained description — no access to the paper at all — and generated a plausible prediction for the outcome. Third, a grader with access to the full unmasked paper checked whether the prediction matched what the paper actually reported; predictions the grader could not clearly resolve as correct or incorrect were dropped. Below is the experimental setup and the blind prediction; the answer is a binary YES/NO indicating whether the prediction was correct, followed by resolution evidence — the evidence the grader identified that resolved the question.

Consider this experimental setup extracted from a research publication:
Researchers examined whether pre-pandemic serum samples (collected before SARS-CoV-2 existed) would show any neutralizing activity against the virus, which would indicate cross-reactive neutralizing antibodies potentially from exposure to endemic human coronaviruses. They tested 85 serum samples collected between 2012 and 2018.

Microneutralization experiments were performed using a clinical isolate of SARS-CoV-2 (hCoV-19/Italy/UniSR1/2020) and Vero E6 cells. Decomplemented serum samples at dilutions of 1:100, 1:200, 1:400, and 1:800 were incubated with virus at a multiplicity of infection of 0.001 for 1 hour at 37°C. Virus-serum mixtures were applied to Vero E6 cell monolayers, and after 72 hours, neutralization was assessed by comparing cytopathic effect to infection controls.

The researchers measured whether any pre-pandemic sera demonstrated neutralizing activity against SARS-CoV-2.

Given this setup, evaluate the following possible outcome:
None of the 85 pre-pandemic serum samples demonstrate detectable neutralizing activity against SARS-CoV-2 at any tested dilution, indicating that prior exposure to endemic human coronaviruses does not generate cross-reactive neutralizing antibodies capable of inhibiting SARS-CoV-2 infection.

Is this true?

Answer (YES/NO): NO